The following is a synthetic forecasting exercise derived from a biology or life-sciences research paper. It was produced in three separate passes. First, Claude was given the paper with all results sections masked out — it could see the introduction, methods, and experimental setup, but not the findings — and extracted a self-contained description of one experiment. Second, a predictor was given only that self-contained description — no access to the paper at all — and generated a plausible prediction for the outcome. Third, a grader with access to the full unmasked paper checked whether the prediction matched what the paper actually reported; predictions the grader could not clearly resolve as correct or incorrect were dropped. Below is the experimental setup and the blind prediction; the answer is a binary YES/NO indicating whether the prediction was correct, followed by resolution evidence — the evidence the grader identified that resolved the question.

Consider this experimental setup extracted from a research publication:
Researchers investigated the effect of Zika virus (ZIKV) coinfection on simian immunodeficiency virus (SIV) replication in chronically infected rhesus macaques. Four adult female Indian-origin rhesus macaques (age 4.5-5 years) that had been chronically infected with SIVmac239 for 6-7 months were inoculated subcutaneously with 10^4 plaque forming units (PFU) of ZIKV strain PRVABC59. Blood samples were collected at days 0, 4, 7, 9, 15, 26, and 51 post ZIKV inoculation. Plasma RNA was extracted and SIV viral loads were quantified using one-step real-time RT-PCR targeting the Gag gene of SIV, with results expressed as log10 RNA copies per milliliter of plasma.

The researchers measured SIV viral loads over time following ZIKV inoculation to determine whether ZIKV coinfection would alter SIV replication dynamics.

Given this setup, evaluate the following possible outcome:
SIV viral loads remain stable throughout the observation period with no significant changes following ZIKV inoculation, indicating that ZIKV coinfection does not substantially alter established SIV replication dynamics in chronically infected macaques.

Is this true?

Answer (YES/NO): YES